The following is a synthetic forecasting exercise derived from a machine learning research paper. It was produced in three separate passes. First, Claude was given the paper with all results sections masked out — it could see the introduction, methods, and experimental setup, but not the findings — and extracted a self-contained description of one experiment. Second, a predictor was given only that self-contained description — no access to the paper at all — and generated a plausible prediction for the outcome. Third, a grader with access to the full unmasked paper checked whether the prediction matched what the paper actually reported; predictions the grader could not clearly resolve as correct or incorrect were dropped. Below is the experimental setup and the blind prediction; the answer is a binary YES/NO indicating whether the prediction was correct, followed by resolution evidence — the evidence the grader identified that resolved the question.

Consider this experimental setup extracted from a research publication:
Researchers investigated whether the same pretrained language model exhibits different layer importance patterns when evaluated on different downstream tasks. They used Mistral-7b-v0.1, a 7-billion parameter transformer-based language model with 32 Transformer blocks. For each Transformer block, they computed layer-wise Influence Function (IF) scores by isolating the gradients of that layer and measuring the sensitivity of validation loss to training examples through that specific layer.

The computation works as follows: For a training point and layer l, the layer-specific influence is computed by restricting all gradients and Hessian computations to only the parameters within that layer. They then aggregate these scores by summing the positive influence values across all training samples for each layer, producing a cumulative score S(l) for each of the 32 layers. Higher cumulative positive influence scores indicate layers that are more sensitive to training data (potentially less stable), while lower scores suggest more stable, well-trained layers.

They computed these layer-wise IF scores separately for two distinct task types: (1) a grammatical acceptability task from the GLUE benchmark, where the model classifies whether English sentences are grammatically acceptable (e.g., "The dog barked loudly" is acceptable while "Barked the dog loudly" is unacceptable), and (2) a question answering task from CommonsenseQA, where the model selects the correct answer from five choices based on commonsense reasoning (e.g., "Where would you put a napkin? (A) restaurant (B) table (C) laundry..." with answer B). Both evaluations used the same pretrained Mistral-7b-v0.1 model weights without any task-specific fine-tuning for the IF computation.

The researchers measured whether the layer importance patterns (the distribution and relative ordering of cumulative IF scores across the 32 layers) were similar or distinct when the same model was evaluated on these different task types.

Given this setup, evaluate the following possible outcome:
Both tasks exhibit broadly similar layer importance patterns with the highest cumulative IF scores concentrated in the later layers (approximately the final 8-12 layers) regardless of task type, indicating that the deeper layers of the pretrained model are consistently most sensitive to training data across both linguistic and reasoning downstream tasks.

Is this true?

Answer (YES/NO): NO